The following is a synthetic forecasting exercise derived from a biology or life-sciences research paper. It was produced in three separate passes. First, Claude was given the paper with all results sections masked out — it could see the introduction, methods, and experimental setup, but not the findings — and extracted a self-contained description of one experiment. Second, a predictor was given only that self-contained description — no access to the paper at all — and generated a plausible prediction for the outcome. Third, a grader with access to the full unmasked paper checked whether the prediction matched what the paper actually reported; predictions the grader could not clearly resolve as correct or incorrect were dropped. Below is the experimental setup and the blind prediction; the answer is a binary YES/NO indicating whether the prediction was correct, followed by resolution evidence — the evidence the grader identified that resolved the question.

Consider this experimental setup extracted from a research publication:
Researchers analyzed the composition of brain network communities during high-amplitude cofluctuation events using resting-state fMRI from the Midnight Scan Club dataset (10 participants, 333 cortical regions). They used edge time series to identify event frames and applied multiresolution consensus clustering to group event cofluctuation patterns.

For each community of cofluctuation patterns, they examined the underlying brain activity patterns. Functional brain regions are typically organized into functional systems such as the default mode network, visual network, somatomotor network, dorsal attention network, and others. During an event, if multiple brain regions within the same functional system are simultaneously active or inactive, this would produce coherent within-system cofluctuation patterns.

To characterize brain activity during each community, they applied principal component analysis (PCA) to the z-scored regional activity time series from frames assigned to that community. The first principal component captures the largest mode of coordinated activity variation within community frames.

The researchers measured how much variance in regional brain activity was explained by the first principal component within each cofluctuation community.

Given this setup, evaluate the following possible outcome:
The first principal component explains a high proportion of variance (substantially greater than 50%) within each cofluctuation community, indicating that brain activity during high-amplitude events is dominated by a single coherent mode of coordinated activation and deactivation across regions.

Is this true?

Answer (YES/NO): NO